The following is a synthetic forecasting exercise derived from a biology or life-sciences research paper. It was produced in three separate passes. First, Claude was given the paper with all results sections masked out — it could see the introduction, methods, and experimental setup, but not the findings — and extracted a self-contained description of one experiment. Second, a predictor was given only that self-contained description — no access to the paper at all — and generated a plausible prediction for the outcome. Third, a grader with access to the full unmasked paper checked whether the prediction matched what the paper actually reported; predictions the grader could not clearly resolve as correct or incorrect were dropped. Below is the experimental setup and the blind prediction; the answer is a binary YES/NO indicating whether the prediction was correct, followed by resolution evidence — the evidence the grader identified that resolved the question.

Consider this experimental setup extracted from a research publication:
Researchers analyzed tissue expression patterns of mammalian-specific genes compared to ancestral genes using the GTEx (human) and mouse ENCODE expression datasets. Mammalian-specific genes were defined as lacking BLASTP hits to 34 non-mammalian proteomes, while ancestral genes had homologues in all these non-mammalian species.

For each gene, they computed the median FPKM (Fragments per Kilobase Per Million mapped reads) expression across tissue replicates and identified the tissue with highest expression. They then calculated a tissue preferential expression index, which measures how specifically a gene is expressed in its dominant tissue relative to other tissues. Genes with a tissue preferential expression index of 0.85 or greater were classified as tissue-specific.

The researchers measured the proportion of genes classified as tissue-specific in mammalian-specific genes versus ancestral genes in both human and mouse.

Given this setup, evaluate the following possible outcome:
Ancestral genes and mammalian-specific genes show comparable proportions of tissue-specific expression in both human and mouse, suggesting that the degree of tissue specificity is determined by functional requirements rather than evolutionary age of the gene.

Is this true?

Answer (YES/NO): NO